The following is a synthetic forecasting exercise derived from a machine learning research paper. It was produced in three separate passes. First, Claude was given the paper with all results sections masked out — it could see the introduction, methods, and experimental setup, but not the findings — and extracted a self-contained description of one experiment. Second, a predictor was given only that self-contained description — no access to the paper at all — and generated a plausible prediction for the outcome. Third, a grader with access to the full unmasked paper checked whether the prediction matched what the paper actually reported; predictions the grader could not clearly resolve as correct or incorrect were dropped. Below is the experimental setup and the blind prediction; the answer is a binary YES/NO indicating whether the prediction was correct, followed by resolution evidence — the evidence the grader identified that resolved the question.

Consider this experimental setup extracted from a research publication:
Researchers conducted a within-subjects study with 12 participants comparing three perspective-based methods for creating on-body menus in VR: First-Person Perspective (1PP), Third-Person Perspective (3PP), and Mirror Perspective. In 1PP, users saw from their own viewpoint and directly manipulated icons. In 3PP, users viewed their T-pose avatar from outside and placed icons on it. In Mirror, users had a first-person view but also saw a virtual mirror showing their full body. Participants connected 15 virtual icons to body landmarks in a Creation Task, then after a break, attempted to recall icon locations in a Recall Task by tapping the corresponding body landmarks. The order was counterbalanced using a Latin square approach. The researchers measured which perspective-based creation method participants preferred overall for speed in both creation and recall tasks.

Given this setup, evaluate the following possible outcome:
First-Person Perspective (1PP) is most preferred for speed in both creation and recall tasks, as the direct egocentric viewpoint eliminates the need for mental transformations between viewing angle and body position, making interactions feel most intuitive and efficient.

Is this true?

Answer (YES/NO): NO